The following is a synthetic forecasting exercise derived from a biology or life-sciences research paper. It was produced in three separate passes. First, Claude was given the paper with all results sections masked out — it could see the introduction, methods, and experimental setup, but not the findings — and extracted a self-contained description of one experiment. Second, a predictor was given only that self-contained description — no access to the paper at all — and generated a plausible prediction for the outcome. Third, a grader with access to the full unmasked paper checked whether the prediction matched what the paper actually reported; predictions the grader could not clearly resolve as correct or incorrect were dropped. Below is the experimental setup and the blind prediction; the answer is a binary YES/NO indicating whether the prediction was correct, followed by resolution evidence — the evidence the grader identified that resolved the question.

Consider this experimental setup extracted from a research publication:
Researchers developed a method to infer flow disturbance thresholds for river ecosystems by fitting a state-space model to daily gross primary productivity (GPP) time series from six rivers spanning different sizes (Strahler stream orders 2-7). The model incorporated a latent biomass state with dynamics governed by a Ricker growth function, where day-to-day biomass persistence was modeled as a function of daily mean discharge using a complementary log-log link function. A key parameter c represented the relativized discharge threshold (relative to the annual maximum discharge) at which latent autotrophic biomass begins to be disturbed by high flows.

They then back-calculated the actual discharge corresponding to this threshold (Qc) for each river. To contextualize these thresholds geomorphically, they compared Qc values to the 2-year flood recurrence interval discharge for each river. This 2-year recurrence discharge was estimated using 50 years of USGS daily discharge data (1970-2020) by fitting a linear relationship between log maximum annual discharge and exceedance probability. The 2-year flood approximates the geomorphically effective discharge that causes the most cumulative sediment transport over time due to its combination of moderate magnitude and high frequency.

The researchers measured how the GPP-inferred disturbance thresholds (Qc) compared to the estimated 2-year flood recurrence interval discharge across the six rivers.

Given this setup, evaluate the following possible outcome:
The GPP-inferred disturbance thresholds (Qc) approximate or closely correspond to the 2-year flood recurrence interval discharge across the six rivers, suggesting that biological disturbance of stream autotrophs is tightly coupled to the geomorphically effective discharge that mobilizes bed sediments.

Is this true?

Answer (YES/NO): NO